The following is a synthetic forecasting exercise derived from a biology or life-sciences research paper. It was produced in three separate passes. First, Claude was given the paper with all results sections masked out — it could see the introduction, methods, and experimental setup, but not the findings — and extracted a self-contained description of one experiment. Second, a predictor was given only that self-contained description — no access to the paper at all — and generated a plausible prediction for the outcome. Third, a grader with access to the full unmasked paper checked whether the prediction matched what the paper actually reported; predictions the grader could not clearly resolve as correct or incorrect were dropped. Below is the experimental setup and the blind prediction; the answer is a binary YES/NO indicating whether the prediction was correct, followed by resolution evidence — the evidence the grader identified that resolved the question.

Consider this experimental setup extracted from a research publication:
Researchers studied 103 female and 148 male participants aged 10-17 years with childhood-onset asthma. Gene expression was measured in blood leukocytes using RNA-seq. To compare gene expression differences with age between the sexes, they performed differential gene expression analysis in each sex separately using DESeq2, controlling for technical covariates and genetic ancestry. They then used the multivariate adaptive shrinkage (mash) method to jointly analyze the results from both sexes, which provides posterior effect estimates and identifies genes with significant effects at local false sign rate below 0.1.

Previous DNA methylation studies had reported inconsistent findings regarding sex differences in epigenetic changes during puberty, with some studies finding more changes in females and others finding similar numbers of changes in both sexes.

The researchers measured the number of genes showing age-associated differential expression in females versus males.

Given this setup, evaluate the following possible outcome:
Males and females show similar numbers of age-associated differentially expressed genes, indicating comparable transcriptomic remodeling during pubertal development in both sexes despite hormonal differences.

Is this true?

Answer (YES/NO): YES